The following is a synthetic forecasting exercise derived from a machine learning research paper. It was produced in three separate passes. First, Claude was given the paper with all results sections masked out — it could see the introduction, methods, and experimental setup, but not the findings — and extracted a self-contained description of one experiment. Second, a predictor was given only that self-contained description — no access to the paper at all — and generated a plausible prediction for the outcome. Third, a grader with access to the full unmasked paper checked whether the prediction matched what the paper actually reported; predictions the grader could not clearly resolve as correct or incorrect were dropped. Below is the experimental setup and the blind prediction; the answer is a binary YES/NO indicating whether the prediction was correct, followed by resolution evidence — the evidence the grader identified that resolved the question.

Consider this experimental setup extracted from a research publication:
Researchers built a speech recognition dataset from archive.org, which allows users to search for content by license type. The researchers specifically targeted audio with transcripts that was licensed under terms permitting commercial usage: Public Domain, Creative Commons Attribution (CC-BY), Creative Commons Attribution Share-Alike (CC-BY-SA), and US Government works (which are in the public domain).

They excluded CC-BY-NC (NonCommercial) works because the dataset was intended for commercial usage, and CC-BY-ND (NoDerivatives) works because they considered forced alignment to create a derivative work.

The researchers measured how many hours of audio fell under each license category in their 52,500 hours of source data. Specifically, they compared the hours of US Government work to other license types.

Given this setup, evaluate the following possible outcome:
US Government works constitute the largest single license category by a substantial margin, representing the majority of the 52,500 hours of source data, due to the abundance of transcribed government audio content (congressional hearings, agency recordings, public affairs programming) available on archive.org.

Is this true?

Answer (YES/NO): YES